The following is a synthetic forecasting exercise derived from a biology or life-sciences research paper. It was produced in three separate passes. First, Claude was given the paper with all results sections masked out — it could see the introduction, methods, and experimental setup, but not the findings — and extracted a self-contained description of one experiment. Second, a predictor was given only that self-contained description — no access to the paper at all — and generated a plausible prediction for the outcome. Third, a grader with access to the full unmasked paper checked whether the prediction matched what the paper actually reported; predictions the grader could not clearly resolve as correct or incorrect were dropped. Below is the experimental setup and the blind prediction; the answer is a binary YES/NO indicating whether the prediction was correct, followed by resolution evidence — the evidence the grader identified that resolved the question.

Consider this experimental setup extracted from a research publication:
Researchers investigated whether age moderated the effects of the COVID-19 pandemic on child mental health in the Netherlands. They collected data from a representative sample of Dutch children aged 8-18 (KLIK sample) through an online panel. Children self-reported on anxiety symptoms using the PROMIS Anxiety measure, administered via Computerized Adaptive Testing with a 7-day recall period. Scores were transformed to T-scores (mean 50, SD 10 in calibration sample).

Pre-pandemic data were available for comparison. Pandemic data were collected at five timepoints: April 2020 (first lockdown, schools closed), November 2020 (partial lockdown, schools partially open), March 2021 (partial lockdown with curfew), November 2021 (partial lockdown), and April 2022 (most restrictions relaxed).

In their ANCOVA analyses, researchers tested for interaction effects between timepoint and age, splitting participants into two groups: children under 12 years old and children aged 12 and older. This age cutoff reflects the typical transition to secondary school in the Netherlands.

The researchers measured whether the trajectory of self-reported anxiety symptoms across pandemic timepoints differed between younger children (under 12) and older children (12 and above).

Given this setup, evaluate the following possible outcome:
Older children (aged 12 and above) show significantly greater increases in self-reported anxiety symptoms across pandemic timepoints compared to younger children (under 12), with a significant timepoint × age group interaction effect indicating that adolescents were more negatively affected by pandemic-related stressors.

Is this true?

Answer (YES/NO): NO